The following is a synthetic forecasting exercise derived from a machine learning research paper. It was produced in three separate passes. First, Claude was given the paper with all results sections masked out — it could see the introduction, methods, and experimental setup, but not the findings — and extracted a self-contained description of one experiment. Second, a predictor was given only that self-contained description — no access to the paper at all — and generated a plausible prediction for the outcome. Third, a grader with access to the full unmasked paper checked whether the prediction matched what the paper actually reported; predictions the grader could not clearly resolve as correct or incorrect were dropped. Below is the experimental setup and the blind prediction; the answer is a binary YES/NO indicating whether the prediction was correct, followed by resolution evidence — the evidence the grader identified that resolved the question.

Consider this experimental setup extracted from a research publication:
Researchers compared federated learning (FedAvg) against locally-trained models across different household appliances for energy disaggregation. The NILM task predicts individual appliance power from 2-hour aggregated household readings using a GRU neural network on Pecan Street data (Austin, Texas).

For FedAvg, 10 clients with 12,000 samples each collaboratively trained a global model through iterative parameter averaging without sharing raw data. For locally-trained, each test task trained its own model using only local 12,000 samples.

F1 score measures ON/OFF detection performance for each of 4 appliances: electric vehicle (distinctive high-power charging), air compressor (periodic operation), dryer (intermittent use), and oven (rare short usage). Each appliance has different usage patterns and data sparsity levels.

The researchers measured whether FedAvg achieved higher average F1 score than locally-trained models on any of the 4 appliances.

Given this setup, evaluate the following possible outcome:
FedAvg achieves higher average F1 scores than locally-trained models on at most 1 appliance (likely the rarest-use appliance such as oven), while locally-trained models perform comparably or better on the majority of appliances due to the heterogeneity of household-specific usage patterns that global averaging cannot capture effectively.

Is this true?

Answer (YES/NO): NO